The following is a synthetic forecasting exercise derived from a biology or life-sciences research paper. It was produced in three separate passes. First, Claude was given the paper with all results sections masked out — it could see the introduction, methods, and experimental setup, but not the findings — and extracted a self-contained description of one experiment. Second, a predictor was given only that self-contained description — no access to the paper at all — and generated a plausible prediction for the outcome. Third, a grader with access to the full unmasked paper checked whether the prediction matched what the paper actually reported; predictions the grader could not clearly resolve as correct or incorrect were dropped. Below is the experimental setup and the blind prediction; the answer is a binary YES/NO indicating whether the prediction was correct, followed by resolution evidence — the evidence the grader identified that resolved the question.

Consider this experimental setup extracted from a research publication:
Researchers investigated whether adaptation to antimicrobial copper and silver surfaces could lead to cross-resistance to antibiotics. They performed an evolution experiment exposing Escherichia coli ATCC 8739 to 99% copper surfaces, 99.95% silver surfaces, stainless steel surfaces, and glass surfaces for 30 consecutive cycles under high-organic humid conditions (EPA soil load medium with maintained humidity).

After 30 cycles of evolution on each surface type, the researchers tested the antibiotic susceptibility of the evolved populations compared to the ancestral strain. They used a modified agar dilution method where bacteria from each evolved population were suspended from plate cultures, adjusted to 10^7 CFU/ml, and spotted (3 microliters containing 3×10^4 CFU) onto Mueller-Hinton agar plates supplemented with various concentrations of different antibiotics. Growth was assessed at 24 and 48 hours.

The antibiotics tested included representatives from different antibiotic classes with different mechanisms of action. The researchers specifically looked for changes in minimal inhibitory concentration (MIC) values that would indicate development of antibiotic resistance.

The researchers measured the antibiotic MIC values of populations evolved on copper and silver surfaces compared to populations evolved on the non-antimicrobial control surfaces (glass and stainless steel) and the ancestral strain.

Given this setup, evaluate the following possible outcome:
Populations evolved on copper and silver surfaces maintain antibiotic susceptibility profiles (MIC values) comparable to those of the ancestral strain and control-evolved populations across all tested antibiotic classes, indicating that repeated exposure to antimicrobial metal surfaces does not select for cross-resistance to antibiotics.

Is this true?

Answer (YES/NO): YES